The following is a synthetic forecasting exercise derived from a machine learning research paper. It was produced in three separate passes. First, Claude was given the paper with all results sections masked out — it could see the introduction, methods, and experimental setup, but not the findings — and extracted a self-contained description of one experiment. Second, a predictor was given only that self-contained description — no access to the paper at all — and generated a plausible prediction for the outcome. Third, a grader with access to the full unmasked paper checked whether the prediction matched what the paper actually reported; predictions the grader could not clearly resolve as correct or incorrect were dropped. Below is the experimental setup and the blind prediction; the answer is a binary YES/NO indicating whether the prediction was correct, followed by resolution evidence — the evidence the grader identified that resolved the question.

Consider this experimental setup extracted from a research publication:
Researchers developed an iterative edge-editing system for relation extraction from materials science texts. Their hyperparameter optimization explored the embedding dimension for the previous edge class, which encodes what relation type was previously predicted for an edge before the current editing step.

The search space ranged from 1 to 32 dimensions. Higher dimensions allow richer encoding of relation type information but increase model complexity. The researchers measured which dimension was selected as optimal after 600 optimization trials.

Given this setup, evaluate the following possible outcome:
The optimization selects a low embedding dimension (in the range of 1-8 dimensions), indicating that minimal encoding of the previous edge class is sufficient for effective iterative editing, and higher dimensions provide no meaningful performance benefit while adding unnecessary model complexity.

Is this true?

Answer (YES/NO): YES